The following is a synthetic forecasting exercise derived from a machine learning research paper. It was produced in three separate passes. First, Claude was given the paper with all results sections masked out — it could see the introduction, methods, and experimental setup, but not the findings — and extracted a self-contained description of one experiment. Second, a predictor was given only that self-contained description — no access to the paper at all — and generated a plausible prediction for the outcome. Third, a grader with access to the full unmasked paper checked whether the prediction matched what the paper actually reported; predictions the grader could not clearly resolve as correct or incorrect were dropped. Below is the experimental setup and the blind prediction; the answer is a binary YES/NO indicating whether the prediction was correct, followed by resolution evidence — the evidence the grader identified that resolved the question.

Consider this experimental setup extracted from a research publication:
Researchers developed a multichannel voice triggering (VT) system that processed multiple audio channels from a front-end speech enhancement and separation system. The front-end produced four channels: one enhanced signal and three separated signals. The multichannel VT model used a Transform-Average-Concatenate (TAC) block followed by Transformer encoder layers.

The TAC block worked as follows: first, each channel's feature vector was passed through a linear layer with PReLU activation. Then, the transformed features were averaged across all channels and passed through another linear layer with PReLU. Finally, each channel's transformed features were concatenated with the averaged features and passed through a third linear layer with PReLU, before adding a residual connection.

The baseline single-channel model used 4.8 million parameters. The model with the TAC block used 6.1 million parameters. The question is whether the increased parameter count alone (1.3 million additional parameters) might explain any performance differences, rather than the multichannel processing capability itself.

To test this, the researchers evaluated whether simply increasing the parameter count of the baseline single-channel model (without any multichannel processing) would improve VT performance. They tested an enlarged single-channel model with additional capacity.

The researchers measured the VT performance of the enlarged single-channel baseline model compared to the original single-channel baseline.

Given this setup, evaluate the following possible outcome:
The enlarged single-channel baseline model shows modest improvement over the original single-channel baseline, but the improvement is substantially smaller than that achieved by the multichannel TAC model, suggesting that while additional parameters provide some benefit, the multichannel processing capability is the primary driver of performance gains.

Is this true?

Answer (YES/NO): NO